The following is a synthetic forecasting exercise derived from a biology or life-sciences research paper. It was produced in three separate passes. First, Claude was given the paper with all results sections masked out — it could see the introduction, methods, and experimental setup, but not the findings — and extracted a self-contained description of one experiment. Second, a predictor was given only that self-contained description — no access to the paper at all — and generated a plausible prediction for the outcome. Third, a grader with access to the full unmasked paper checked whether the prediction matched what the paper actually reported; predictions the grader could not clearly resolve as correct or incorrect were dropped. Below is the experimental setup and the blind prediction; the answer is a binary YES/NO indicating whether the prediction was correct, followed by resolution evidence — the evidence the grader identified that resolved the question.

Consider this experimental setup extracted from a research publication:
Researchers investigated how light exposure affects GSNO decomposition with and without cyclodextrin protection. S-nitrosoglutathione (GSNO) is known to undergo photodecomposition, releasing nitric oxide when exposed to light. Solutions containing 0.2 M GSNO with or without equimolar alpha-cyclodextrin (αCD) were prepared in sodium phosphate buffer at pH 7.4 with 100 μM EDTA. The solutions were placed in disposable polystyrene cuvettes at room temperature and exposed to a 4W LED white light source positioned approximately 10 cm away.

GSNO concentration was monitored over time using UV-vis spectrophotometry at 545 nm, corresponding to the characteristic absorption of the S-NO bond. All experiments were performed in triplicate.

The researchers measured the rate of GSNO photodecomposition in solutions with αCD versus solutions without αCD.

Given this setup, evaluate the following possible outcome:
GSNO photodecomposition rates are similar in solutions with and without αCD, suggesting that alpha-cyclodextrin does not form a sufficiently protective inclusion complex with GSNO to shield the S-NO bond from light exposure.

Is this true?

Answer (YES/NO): NO